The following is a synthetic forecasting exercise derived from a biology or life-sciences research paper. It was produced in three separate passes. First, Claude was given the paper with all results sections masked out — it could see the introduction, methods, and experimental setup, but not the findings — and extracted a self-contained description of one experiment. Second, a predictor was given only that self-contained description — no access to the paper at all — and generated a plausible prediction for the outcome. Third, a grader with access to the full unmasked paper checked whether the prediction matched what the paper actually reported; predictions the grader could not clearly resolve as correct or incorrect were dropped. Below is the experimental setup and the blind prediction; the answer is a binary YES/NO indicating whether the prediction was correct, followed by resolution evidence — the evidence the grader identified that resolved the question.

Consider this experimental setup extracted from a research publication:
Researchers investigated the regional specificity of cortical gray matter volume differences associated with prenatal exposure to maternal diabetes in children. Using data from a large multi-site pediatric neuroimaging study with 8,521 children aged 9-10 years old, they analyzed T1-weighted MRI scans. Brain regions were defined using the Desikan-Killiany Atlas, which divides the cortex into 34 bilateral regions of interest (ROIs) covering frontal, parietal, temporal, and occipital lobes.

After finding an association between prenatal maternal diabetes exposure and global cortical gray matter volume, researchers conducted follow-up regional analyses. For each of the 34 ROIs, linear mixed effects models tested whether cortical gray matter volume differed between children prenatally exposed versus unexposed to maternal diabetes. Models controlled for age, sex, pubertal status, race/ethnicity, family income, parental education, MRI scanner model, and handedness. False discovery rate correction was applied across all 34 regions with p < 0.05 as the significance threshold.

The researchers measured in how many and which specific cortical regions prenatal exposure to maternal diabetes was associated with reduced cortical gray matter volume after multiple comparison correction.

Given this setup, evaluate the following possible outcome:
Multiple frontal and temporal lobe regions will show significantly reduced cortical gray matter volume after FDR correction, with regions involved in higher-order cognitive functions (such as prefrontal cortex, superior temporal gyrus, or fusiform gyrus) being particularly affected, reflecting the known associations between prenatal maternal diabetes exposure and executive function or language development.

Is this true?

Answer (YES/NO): NO